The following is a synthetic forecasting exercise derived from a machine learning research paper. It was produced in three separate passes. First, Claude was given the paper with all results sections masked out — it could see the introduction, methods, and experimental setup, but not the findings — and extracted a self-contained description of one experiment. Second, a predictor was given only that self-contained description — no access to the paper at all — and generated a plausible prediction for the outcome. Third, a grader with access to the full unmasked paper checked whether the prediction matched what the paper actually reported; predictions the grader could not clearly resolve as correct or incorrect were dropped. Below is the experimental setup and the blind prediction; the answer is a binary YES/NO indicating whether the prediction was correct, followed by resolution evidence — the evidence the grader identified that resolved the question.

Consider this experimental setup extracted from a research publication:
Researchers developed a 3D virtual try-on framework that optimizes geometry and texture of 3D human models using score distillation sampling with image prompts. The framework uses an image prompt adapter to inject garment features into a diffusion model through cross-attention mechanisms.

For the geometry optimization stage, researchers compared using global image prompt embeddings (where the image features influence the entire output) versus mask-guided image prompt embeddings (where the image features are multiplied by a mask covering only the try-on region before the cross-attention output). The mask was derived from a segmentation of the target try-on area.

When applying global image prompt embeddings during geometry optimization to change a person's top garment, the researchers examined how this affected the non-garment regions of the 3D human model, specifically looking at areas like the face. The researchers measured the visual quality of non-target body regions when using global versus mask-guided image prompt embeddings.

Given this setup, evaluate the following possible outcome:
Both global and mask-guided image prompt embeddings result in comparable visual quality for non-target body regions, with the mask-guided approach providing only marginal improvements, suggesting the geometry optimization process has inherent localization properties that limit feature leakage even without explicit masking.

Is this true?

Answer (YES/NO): NO